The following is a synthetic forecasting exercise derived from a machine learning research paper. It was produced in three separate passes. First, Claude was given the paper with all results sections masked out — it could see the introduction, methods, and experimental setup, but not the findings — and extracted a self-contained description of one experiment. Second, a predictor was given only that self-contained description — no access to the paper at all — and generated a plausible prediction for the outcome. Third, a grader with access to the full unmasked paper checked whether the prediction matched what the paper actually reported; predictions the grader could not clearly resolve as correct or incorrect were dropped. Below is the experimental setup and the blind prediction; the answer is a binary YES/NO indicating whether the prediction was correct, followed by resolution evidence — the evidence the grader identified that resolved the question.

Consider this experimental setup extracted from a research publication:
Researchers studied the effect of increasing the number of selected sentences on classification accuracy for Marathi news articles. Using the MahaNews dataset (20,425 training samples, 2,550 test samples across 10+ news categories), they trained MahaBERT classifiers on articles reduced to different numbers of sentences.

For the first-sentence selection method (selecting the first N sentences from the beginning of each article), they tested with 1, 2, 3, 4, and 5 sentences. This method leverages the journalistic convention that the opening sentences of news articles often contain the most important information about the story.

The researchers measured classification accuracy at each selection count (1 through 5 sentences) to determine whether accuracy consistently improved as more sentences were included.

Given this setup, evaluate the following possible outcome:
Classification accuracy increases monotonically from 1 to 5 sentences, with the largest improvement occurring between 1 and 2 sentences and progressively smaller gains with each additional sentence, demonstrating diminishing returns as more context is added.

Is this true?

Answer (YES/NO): NO